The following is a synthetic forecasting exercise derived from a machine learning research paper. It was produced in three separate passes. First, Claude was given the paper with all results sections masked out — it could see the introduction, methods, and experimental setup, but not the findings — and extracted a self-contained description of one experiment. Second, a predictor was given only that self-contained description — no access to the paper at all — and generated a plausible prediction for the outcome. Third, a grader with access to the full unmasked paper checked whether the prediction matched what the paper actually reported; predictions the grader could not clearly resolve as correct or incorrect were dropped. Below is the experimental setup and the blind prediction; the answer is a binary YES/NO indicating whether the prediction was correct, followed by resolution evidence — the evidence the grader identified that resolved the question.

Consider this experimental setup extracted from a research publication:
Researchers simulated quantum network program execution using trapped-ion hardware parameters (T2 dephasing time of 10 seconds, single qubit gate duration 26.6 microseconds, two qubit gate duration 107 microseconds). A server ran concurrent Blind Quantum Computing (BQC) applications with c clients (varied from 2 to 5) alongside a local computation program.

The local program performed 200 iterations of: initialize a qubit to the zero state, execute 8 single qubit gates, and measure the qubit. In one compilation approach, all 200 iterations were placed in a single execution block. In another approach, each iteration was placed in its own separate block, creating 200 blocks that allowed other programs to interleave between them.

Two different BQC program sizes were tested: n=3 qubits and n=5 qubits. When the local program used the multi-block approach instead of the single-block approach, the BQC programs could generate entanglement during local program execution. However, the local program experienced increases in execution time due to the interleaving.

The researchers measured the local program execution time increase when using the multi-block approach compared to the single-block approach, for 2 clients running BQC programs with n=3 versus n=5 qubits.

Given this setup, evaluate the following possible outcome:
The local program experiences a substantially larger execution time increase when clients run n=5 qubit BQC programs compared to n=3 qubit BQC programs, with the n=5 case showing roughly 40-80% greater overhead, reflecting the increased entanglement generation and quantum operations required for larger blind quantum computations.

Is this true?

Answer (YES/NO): YES